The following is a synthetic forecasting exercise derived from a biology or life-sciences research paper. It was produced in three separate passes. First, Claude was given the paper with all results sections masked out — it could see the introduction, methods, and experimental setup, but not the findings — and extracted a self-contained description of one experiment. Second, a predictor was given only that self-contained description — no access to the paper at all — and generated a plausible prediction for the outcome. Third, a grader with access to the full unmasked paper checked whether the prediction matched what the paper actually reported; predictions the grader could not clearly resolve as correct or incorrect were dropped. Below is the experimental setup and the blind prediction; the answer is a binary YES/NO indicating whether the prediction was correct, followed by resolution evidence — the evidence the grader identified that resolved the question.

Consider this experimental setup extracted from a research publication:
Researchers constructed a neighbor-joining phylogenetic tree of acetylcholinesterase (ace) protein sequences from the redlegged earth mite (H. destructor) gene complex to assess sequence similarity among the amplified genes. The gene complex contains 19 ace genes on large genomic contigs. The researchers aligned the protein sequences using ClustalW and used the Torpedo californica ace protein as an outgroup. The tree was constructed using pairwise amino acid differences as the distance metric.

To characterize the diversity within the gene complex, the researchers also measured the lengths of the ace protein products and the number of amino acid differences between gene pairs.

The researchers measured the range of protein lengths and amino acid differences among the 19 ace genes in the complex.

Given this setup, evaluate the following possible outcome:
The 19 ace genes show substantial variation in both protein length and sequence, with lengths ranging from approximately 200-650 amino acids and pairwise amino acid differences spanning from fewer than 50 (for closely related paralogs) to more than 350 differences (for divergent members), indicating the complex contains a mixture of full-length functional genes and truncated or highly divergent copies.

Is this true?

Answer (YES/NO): NO